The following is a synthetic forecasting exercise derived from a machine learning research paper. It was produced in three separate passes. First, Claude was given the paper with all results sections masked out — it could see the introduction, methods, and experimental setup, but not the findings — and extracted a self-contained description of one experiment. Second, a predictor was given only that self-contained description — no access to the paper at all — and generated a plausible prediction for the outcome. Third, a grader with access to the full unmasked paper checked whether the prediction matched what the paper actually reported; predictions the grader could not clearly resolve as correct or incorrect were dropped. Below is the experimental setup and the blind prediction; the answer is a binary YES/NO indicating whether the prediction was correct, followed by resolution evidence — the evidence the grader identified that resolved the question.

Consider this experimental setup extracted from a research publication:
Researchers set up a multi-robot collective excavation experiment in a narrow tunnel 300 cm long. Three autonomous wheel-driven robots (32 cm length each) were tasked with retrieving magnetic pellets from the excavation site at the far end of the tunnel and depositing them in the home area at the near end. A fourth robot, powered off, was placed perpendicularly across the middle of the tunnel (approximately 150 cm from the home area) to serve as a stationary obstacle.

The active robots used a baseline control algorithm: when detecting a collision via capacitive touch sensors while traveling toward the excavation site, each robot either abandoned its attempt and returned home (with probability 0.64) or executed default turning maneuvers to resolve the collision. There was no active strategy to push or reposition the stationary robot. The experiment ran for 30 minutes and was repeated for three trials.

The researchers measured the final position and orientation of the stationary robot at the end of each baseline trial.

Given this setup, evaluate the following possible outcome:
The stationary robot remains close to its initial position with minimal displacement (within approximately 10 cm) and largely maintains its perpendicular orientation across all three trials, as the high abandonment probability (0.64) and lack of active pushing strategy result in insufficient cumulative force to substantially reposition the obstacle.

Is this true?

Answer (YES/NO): NO